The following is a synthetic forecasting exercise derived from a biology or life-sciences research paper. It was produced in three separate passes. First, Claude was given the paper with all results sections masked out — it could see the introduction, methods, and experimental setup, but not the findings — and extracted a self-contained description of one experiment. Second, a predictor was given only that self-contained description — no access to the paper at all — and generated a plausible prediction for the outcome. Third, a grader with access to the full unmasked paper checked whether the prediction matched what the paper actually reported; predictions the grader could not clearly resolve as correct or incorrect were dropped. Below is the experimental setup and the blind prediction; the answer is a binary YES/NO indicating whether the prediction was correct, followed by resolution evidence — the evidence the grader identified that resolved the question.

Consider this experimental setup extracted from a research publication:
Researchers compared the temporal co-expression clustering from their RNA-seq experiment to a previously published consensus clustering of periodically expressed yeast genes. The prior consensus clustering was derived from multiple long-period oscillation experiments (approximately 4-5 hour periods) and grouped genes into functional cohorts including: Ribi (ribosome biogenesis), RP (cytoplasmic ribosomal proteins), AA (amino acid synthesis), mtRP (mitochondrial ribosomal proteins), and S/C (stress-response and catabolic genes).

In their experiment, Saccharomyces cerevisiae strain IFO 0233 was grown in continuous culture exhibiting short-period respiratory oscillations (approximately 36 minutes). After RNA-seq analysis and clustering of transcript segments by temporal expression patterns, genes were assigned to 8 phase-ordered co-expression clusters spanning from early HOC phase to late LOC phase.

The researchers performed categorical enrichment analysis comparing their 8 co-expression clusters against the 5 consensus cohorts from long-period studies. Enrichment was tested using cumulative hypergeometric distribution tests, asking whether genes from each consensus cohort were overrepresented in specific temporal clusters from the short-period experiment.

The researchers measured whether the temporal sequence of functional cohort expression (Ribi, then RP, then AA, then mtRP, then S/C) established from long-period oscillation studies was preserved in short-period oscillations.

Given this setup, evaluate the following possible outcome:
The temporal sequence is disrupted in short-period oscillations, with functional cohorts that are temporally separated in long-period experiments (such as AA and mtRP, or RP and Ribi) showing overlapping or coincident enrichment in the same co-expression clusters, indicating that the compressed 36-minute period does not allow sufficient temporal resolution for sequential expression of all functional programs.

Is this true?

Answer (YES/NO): NO